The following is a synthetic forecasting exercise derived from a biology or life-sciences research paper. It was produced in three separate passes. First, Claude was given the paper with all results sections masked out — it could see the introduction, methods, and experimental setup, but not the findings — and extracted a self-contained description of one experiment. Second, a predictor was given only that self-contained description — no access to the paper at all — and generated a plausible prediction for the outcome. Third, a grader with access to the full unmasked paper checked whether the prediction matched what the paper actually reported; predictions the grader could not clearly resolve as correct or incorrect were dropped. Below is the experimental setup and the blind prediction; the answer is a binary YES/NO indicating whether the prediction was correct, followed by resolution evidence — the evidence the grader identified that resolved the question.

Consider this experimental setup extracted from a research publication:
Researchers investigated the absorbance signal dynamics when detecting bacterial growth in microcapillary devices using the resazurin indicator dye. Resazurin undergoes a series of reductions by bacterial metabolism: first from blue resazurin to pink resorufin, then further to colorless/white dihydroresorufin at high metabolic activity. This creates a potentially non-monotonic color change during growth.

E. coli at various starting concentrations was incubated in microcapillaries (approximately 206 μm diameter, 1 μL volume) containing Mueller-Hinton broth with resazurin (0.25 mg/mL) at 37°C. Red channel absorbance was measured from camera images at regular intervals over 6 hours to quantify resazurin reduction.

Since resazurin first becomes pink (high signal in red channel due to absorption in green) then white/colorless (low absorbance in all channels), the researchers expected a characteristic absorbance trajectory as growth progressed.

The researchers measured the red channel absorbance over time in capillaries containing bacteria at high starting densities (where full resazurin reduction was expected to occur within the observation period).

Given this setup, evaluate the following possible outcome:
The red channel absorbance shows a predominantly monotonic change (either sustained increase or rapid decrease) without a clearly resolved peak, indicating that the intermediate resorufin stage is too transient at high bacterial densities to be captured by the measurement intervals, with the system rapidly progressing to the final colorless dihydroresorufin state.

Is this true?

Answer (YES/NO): YES